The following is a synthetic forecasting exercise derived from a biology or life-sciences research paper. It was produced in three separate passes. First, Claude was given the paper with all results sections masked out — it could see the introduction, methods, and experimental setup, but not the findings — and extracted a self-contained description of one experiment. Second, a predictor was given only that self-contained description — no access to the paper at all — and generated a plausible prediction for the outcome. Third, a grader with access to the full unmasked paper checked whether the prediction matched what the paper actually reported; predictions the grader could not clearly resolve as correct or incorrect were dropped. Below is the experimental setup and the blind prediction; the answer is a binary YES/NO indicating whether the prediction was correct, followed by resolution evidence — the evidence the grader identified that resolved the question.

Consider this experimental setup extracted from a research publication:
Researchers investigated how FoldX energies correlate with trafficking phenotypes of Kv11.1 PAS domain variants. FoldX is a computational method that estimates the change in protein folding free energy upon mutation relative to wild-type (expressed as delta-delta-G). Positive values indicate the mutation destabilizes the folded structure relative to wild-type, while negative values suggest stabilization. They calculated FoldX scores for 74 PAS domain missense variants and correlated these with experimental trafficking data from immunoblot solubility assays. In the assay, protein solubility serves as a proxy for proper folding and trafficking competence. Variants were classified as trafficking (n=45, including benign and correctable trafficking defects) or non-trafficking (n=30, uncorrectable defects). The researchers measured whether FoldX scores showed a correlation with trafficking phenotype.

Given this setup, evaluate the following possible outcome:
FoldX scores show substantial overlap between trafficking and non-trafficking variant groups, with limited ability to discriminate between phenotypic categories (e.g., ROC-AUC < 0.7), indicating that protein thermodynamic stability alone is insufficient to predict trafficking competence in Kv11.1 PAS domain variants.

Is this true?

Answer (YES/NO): NO